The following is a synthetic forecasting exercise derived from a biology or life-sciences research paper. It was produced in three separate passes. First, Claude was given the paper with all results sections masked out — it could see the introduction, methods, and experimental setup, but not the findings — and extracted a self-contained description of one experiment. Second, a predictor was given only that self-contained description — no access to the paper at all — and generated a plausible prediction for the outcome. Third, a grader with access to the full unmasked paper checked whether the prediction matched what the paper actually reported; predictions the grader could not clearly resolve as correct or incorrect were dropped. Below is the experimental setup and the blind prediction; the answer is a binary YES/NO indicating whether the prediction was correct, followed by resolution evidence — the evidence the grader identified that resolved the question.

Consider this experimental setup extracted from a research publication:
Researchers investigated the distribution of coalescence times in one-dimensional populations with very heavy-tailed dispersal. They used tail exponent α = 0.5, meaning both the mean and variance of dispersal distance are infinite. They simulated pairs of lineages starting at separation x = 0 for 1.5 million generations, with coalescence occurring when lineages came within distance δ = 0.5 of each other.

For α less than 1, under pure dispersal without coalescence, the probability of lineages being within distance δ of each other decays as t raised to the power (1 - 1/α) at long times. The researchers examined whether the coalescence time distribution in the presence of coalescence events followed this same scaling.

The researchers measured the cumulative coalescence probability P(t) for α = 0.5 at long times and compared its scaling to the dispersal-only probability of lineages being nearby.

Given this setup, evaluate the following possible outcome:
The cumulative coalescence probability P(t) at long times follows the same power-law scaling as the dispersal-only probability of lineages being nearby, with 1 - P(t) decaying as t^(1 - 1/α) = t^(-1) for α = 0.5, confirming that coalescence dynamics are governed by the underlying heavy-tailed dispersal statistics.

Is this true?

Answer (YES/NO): NO